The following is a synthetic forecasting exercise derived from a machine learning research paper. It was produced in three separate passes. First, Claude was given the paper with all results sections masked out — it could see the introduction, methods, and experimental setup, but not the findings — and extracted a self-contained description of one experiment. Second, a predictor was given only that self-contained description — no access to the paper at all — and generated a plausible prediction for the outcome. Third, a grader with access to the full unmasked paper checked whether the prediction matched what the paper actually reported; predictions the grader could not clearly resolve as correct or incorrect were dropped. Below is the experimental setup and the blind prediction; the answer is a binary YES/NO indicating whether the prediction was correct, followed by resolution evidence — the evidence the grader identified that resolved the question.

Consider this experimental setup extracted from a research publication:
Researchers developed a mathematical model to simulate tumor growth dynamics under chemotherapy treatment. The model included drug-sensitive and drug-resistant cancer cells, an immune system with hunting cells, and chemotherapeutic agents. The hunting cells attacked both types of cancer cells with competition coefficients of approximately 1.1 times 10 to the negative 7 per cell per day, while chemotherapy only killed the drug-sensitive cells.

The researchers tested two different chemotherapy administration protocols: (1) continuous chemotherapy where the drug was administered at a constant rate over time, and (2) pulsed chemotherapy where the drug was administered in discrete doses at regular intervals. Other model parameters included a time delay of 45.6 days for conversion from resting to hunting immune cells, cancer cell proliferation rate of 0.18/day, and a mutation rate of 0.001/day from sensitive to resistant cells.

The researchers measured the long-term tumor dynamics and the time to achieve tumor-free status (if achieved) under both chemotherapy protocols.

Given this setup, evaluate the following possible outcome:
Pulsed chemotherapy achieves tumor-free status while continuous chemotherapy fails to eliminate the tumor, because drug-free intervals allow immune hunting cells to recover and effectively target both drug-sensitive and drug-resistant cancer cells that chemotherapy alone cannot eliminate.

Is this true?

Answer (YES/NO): NO